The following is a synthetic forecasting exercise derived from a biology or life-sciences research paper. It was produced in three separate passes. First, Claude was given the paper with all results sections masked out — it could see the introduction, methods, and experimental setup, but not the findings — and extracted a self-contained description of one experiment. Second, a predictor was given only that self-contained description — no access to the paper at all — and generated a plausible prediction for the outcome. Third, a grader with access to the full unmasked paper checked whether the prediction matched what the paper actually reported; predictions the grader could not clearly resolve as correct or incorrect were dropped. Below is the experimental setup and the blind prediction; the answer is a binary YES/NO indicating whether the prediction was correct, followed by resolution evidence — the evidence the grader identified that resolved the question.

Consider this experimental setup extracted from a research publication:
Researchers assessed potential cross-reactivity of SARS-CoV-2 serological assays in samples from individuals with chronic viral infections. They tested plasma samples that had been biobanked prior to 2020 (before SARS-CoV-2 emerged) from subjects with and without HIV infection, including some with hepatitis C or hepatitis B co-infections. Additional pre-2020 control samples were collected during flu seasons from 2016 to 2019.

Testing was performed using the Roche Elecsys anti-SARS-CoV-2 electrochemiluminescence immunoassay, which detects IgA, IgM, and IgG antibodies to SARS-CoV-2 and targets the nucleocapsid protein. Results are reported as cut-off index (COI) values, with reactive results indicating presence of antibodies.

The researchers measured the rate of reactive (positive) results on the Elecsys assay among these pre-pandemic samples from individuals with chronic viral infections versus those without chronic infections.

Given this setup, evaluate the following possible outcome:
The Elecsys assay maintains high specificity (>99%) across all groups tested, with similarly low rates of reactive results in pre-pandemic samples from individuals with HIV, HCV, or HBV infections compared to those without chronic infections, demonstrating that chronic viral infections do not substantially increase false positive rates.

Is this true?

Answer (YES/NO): YES